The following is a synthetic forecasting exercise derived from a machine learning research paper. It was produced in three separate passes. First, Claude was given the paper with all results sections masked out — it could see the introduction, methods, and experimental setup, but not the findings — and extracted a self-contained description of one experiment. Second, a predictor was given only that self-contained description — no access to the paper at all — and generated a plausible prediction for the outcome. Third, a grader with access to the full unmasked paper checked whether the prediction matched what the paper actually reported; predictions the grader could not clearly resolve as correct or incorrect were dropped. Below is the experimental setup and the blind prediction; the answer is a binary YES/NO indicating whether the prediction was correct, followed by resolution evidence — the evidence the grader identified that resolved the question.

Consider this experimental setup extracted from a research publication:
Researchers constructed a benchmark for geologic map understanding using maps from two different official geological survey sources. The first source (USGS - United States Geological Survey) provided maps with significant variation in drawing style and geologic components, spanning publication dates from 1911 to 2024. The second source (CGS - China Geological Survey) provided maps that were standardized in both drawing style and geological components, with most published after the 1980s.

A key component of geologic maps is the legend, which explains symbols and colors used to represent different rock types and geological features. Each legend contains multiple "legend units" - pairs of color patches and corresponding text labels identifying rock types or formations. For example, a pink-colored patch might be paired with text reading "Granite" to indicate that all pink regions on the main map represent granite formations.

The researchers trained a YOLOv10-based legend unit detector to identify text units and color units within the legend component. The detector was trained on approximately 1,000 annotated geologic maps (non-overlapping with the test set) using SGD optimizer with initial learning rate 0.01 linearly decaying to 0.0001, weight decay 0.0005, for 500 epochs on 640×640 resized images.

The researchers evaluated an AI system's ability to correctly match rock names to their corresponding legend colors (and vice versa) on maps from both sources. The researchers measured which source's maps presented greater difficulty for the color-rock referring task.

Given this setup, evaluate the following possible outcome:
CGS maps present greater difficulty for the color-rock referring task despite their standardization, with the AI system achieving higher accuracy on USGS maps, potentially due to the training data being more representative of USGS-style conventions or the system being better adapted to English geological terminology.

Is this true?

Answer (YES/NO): YES